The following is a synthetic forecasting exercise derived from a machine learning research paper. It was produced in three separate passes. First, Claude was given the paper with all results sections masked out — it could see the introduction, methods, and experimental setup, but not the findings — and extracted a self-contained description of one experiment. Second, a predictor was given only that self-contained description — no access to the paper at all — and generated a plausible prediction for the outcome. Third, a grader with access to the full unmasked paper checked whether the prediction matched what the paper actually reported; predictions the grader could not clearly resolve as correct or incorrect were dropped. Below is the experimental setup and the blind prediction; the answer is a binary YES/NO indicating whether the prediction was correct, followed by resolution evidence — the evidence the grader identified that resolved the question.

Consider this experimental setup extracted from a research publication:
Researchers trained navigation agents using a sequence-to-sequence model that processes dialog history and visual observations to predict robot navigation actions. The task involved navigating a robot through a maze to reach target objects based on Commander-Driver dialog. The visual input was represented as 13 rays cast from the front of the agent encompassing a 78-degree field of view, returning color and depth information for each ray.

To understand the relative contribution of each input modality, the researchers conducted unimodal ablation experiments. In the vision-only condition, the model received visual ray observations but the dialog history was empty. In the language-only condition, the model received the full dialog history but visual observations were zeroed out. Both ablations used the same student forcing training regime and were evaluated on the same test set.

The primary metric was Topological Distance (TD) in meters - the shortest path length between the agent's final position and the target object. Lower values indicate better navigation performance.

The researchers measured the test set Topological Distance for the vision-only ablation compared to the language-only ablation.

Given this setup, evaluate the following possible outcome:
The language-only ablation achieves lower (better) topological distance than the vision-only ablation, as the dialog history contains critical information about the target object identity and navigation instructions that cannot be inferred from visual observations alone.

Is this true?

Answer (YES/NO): NO